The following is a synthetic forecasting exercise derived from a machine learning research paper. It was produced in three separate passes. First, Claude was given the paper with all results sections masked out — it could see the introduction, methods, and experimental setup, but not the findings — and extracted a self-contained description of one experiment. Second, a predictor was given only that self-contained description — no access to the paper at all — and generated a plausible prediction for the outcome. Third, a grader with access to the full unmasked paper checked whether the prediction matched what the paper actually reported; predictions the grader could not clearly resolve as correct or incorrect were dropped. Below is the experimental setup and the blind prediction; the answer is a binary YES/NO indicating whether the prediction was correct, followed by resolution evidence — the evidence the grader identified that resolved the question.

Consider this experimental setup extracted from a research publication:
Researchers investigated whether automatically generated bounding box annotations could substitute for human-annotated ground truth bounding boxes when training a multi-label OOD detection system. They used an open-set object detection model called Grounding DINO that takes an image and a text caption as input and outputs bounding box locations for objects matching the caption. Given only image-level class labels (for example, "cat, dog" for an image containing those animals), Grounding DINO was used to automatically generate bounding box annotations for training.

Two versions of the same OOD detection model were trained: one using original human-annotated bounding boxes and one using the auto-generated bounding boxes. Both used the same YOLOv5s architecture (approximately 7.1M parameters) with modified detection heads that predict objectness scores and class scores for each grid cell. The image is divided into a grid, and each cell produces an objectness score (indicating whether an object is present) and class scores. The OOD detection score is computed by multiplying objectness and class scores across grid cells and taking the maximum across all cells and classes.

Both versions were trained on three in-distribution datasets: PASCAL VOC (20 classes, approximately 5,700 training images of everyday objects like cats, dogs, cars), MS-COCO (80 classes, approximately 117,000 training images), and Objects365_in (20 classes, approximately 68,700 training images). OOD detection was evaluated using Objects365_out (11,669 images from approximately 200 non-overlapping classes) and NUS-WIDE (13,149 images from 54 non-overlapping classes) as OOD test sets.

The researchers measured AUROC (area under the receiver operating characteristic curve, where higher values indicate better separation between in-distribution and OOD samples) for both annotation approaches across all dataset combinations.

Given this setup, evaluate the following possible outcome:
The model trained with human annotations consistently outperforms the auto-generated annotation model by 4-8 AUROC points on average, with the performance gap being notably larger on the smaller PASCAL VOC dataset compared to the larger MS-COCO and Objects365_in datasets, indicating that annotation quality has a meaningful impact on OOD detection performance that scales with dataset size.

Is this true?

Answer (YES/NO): NO